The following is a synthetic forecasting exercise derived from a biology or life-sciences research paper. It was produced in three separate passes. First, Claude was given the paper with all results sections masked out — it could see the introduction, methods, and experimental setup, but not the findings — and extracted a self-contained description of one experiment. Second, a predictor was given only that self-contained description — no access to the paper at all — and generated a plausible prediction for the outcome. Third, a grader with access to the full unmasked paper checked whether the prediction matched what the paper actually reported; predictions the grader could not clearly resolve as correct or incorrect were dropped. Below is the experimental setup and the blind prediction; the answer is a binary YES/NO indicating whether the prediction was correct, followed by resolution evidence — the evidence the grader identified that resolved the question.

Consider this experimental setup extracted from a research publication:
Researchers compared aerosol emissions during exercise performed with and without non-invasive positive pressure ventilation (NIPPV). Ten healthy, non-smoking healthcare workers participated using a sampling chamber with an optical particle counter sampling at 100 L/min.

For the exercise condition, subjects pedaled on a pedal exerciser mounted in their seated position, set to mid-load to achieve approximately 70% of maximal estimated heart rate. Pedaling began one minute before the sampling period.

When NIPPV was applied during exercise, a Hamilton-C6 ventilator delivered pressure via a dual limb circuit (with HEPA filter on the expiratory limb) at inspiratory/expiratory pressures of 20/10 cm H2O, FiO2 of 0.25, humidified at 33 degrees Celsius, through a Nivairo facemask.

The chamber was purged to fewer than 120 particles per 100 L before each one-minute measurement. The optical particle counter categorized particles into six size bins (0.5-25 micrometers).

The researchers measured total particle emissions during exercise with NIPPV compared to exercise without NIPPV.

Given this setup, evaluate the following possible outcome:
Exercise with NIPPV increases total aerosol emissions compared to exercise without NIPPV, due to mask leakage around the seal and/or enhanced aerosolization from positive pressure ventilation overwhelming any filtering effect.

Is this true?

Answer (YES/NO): NO